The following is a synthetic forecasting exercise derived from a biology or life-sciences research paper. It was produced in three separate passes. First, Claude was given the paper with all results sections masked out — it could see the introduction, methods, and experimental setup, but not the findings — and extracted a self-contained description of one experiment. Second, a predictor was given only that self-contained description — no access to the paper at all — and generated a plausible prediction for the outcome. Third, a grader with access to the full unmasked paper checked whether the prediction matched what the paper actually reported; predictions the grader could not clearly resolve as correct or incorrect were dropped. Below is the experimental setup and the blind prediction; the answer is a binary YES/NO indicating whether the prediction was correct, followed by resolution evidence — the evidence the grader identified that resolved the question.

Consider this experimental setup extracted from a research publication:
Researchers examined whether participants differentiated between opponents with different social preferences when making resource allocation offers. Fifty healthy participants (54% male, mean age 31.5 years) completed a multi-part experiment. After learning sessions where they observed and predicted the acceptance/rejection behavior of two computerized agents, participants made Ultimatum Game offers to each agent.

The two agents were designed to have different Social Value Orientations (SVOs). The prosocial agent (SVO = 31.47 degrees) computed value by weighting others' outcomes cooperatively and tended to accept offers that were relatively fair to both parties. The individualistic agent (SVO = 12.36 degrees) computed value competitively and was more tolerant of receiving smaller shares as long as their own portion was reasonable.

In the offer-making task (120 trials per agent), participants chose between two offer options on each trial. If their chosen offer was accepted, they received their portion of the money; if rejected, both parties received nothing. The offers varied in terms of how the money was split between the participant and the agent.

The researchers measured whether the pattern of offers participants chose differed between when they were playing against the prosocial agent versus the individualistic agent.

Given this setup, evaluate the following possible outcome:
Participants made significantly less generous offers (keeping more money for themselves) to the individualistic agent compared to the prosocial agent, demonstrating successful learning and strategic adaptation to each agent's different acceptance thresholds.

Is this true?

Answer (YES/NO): NO